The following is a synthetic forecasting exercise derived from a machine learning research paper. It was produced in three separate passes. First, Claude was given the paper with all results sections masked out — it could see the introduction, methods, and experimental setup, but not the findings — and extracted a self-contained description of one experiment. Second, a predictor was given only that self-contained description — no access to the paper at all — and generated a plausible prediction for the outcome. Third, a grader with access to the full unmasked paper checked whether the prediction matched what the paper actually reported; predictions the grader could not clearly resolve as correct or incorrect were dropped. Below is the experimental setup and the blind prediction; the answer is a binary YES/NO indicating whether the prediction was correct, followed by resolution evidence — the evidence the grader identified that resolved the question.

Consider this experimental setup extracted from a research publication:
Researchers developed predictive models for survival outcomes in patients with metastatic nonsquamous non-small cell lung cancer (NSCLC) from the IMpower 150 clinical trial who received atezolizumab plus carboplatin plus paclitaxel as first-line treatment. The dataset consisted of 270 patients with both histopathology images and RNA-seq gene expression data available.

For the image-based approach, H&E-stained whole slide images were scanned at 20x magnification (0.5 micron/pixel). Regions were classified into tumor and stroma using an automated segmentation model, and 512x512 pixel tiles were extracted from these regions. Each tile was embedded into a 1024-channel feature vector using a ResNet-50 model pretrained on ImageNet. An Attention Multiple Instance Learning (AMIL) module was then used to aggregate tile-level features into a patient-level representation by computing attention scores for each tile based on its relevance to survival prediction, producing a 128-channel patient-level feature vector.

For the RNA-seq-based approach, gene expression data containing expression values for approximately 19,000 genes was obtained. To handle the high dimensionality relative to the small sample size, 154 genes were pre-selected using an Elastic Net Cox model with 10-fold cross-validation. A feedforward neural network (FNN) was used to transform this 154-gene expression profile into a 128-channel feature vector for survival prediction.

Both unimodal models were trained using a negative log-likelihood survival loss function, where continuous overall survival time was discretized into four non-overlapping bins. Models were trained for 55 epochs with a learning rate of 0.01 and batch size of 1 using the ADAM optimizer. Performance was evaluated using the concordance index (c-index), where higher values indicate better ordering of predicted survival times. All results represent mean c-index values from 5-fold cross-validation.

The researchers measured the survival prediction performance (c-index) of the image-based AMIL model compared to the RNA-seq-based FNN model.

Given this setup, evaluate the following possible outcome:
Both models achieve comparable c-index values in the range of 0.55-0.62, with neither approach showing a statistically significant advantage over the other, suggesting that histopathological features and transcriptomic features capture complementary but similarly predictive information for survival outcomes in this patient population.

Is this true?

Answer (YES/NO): YES